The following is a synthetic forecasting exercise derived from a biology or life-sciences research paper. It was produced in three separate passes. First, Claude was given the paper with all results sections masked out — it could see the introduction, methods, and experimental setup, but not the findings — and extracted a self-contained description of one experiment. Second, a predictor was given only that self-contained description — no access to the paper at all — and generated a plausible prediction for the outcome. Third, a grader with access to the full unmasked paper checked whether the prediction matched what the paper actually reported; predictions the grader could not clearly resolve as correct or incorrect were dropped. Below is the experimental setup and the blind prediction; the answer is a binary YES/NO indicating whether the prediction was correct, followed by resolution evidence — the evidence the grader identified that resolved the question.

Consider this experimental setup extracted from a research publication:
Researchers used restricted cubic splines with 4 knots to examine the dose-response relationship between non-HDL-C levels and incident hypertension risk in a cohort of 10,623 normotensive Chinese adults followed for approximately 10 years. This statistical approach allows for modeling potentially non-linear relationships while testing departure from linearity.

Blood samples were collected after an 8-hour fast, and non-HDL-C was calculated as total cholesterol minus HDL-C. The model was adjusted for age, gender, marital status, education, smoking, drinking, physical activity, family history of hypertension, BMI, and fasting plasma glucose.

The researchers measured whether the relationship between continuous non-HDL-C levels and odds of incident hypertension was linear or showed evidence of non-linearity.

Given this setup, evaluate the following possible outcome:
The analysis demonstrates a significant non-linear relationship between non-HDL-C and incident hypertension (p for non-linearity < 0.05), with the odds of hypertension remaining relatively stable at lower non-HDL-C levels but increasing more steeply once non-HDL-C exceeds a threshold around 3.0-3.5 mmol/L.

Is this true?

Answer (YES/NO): YES